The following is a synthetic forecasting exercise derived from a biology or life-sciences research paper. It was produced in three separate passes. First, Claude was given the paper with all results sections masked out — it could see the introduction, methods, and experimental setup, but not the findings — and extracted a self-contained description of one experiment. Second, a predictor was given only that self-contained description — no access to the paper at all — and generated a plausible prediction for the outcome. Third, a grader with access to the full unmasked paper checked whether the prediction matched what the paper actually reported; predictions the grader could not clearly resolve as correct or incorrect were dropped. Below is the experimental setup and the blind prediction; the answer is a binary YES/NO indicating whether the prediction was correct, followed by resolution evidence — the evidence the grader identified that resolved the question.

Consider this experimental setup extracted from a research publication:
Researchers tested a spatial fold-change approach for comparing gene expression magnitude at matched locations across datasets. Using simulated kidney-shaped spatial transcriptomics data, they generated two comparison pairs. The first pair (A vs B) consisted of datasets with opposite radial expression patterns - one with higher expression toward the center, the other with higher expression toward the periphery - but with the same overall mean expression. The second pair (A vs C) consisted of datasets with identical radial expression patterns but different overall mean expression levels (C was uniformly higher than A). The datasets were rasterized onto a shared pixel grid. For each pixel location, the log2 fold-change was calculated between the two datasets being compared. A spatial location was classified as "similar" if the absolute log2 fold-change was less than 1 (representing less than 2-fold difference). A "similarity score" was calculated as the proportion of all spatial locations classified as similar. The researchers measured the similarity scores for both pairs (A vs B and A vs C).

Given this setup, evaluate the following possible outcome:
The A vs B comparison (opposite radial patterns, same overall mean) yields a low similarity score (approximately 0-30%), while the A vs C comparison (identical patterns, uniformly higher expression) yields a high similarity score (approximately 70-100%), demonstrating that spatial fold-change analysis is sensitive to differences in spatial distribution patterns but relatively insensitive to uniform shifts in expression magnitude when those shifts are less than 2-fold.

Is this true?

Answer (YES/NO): NO